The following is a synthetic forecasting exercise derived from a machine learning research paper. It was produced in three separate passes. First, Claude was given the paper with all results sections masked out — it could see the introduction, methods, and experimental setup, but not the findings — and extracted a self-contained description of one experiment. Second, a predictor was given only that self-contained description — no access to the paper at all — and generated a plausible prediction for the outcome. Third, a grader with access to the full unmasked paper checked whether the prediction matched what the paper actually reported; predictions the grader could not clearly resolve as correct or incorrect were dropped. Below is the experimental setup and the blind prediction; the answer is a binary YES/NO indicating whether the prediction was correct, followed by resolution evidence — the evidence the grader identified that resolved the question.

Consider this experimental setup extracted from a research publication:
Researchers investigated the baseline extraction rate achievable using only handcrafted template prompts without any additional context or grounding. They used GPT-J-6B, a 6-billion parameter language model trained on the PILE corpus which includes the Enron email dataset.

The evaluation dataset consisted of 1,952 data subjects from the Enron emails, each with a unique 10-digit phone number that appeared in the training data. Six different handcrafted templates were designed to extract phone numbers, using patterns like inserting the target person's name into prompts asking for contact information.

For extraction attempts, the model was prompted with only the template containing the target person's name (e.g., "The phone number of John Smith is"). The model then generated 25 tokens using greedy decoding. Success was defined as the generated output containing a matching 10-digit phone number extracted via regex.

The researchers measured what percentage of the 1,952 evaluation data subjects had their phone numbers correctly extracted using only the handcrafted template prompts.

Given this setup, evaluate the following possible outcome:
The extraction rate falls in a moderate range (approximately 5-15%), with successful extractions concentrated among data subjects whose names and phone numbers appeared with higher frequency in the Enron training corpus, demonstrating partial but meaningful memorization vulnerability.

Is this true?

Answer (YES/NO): NO